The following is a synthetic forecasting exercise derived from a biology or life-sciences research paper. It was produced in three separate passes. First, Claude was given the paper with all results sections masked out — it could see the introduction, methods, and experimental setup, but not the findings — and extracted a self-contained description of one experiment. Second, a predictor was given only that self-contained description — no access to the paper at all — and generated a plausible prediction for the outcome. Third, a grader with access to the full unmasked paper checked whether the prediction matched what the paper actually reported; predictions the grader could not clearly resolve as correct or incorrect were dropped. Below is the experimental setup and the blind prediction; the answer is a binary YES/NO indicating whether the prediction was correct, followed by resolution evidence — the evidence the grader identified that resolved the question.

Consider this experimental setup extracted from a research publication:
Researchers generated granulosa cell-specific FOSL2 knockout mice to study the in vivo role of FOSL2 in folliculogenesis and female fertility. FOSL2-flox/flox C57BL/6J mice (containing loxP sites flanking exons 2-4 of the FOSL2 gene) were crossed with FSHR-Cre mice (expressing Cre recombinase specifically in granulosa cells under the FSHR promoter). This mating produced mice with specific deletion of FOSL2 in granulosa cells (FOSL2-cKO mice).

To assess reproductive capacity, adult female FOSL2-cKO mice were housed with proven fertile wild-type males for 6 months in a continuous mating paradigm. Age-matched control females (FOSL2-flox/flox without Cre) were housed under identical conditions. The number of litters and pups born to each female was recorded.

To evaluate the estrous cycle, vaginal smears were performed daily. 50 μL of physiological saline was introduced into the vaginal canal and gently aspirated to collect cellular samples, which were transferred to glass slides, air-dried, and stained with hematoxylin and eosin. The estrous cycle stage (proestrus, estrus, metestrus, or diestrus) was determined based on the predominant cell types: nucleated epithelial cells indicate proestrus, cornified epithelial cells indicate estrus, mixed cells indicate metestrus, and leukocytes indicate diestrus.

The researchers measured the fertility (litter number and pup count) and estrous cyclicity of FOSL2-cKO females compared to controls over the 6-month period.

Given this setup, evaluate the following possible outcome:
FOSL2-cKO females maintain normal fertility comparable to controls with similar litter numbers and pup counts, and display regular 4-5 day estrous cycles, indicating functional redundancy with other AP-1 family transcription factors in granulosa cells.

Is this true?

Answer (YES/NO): NO